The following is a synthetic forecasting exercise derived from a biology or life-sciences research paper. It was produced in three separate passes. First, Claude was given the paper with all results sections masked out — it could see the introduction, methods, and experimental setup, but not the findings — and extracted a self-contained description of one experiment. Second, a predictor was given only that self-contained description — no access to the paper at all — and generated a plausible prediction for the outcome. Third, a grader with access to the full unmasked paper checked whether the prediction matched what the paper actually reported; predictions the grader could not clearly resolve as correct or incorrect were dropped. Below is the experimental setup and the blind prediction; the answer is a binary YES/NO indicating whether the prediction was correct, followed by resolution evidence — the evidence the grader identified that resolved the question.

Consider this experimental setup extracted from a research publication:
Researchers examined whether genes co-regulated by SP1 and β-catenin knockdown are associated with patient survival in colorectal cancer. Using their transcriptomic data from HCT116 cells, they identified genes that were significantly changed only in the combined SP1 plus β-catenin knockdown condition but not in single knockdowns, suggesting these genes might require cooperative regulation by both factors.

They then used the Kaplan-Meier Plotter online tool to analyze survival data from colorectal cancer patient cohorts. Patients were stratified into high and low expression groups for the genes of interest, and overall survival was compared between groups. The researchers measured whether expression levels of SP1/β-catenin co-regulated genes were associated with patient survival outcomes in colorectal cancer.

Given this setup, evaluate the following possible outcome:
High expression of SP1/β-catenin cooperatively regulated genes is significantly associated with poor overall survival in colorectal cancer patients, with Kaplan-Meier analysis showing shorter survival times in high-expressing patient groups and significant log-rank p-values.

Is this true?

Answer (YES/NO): YES